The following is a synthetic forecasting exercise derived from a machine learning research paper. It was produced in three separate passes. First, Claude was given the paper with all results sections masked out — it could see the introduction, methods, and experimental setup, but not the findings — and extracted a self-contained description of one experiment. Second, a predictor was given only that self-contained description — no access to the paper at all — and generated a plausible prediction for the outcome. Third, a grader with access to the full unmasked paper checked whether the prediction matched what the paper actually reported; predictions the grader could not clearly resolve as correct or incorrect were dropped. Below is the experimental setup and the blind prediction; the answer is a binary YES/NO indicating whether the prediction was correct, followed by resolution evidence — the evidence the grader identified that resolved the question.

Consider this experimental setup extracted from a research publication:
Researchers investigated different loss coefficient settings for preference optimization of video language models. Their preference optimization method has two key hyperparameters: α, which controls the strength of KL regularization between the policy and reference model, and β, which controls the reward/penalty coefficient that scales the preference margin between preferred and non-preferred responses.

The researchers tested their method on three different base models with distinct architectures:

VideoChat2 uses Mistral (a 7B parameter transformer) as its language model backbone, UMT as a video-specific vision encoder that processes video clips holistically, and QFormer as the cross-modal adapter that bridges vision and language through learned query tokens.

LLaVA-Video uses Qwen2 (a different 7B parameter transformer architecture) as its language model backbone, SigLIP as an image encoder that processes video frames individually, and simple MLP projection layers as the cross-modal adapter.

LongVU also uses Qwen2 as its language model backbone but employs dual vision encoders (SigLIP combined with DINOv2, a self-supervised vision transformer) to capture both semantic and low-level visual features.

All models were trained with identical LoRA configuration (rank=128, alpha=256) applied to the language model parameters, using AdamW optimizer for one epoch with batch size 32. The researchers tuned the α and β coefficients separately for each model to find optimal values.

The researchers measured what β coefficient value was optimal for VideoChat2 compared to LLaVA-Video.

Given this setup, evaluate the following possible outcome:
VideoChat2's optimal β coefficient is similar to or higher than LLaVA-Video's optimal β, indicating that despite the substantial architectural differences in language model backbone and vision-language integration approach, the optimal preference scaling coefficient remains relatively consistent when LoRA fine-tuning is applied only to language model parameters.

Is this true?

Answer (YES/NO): NO